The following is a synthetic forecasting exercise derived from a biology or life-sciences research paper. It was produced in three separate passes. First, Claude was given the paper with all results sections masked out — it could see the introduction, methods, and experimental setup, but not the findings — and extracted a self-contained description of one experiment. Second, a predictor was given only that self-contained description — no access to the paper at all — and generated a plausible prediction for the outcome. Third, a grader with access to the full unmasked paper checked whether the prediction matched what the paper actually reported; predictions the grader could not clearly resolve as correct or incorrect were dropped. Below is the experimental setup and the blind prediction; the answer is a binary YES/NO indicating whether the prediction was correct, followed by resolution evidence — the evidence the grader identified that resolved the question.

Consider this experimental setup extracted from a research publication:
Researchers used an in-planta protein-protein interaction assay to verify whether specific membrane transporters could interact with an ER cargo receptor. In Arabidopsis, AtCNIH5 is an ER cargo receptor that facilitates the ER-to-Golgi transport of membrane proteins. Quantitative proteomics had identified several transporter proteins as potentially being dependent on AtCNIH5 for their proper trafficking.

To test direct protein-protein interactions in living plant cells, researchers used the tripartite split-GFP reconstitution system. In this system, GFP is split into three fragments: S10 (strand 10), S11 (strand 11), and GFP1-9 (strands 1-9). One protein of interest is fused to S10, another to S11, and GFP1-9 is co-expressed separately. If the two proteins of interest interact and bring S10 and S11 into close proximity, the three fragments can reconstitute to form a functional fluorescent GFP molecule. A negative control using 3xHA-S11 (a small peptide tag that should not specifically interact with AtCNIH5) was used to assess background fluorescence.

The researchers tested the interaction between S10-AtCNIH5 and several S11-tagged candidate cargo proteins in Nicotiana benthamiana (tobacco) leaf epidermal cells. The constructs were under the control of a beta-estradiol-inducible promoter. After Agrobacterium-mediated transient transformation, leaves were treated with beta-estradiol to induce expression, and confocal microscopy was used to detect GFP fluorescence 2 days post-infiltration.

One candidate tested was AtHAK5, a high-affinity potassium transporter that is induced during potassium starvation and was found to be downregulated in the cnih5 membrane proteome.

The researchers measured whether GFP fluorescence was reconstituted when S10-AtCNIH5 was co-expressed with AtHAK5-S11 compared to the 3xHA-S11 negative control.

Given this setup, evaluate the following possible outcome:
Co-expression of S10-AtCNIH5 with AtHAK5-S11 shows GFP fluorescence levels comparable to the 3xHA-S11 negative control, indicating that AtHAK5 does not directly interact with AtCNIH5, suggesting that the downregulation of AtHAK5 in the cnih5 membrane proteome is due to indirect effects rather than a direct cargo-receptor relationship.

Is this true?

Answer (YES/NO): YES